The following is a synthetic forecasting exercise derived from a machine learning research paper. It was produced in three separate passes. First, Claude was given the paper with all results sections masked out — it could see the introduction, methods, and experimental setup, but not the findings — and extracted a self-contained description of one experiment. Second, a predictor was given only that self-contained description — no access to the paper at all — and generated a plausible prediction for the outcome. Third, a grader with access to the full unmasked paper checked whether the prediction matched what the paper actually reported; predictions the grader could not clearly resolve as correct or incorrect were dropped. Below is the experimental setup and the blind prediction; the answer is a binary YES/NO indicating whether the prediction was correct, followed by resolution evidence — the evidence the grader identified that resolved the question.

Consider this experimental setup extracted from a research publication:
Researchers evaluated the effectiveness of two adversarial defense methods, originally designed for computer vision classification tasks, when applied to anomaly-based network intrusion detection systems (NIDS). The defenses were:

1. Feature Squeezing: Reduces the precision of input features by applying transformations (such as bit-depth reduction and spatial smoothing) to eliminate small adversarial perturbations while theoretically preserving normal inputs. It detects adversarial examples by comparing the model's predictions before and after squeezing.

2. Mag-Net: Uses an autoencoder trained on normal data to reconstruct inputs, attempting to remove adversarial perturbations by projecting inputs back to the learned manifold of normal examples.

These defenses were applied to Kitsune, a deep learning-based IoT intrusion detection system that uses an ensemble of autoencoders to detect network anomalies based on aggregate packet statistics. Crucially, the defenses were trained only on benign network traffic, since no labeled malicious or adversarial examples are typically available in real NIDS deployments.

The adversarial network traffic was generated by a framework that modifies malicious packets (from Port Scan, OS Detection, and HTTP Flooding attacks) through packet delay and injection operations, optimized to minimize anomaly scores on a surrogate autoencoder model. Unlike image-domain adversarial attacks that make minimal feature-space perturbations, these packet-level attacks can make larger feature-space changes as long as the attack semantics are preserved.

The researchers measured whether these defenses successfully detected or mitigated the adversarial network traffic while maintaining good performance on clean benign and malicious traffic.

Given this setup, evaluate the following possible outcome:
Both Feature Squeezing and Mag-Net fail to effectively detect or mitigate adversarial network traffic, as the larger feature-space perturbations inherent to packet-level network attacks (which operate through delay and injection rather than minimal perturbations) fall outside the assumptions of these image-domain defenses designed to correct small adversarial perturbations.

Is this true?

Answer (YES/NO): YES